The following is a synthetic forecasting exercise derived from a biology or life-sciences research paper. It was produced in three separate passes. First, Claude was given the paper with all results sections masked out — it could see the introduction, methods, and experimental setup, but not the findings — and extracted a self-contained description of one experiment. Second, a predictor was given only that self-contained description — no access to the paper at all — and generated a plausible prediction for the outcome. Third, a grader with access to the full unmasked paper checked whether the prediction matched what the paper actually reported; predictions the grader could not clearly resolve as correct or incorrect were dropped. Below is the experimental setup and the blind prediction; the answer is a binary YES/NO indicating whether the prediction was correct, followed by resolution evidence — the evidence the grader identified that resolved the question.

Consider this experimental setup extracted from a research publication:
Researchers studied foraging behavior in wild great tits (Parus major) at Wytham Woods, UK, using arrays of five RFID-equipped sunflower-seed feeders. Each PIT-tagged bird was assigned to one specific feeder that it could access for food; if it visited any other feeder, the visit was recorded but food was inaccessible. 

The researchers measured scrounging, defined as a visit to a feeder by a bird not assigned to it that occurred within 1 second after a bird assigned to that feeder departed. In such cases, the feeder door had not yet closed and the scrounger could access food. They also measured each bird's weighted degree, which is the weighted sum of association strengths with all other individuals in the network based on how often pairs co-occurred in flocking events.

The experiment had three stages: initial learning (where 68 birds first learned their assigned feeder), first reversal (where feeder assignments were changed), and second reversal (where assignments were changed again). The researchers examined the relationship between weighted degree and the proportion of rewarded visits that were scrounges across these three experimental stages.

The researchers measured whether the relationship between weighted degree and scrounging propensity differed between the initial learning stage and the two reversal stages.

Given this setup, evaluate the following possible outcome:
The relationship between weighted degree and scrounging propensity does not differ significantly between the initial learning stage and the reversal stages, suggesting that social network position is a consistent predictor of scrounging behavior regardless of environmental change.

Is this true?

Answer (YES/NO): NO